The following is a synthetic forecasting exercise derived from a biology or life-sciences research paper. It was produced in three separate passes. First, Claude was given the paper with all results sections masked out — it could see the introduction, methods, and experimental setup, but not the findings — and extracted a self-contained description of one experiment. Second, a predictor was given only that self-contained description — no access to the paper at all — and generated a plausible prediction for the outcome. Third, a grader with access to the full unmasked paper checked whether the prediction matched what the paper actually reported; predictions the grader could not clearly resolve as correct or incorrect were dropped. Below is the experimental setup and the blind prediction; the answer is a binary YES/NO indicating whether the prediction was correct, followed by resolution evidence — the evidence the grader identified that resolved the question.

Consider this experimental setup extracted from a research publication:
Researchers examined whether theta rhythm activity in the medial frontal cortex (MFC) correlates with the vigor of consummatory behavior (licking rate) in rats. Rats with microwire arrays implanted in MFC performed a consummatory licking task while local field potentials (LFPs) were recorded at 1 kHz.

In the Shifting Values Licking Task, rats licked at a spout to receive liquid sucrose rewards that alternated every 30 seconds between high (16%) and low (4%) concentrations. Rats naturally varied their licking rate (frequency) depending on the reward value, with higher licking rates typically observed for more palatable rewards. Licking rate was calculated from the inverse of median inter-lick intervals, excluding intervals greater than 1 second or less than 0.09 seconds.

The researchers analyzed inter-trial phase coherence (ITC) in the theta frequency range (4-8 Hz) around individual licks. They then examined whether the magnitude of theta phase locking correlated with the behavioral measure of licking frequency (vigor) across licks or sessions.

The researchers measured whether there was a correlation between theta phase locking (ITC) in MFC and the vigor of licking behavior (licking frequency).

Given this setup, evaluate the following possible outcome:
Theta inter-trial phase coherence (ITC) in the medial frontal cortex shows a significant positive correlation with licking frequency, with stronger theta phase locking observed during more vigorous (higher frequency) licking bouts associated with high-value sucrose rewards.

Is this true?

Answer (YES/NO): YES